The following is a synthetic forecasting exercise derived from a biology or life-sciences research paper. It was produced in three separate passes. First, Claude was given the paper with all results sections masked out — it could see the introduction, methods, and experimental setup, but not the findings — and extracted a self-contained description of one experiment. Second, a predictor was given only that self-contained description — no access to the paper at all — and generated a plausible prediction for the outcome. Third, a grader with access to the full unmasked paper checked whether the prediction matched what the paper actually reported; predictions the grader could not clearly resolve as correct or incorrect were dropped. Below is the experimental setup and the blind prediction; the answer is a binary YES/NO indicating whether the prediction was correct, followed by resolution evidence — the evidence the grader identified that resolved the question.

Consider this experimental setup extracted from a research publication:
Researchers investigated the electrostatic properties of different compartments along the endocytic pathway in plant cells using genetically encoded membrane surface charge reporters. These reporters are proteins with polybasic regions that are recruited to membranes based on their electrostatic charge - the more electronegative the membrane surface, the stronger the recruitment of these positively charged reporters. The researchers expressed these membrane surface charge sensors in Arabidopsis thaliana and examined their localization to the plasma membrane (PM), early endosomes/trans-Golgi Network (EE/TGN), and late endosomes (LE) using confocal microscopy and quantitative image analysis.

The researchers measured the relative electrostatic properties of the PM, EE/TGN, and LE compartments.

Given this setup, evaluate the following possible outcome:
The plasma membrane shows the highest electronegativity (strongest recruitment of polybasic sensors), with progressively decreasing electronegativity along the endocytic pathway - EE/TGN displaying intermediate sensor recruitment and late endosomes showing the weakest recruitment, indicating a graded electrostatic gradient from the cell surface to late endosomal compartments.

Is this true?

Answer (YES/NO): YES